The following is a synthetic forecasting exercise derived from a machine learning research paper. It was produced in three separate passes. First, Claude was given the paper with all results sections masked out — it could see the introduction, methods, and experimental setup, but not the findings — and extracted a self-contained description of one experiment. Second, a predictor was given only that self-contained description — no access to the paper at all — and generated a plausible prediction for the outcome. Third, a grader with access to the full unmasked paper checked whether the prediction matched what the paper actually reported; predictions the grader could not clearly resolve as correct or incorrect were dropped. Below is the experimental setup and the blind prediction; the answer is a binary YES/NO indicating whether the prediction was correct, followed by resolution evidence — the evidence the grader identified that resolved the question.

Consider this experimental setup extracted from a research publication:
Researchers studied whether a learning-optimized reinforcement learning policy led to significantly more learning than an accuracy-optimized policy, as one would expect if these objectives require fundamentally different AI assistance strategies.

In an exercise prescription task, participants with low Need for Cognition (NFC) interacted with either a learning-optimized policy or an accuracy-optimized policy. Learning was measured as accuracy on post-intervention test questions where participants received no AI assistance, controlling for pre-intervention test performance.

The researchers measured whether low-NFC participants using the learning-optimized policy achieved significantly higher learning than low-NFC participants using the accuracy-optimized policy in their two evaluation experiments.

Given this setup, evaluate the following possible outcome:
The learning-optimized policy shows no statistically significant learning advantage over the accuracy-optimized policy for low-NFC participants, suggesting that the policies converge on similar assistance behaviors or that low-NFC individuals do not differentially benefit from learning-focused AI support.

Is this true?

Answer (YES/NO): NO